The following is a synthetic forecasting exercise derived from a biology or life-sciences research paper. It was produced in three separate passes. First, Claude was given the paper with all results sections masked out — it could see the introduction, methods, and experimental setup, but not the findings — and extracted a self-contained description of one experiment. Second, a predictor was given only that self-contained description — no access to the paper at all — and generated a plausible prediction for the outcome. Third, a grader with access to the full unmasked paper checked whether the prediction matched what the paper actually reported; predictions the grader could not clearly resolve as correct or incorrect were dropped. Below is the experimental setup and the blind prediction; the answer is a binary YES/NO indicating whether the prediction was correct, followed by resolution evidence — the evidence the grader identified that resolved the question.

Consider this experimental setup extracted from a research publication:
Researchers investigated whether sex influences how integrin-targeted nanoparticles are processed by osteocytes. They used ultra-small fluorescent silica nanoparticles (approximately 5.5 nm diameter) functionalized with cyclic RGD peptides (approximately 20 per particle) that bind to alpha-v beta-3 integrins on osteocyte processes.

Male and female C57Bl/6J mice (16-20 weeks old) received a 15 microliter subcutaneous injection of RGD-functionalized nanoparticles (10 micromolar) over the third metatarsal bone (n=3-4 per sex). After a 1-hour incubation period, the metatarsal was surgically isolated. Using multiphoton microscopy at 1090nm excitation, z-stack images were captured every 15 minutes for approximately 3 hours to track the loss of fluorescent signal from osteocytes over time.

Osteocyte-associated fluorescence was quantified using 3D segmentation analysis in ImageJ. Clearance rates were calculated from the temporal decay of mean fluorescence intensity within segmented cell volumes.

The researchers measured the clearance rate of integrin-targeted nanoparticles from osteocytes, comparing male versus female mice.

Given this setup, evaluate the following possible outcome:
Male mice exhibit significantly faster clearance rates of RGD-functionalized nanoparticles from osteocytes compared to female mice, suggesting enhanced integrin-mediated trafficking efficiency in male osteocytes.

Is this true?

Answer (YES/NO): YES